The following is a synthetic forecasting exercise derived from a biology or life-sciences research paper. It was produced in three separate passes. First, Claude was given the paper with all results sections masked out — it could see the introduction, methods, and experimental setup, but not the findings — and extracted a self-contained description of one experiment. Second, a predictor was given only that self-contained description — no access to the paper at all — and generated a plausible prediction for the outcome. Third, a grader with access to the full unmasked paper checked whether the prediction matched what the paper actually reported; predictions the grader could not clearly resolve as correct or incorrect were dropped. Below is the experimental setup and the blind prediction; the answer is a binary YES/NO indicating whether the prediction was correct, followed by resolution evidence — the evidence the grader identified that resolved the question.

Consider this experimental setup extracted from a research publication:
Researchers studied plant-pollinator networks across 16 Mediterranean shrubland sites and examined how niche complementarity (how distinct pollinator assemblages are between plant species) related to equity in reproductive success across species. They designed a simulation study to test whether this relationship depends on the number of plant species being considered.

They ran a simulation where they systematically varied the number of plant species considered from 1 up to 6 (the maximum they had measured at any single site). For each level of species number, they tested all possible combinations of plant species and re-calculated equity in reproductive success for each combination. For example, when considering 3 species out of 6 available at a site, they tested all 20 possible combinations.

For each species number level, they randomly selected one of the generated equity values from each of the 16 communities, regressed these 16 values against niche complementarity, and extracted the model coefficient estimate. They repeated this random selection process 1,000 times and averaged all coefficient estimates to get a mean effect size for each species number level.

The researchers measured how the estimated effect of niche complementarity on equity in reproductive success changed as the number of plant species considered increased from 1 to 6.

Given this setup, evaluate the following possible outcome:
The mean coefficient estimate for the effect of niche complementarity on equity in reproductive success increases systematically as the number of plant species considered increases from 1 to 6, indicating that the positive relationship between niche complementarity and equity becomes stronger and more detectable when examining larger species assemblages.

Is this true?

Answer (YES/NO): YES